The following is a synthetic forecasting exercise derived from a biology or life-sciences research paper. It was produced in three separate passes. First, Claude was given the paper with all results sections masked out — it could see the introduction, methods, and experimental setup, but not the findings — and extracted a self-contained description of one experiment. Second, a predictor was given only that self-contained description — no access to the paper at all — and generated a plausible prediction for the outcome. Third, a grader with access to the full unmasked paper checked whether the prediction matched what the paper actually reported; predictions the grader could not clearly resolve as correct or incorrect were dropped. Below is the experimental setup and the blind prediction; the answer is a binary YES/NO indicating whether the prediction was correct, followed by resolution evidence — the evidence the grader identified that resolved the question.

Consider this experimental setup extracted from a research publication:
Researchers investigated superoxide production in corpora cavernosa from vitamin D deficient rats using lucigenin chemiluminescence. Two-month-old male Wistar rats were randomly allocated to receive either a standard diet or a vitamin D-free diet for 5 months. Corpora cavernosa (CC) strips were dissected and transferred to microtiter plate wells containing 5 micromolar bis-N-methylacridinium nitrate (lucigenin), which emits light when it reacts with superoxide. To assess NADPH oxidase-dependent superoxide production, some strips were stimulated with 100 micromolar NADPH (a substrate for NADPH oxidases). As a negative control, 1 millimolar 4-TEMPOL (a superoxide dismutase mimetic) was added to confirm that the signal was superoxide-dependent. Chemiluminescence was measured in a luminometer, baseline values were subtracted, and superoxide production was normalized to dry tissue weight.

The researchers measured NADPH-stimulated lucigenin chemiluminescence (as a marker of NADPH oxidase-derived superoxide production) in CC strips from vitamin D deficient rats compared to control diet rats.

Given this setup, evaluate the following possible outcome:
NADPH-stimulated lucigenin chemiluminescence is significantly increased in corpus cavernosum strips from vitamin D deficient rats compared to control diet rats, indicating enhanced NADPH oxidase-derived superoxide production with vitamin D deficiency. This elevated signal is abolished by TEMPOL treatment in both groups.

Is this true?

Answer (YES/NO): YES